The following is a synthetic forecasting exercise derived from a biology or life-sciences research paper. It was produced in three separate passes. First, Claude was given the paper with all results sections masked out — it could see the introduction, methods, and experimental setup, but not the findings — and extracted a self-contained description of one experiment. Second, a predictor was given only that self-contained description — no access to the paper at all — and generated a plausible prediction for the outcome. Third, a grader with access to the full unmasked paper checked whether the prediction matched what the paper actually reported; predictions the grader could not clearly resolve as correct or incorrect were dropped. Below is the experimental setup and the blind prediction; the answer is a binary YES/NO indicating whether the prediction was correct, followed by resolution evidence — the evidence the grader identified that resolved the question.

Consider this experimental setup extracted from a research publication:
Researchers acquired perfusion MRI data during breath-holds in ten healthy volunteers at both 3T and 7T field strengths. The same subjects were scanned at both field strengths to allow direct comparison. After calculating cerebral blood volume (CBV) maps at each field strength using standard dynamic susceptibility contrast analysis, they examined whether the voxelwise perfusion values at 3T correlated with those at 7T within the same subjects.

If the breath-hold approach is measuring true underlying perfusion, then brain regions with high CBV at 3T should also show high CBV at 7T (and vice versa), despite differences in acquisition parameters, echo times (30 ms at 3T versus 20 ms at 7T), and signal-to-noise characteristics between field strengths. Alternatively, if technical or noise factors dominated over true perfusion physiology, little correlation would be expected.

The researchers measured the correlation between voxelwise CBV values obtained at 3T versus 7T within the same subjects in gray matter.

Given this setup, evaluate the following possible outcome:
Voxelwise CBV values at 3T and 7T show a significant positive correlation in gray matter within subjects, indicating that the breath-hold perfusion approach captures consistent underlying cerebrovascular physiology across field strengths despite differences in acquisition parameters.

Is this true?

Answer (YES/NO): YES